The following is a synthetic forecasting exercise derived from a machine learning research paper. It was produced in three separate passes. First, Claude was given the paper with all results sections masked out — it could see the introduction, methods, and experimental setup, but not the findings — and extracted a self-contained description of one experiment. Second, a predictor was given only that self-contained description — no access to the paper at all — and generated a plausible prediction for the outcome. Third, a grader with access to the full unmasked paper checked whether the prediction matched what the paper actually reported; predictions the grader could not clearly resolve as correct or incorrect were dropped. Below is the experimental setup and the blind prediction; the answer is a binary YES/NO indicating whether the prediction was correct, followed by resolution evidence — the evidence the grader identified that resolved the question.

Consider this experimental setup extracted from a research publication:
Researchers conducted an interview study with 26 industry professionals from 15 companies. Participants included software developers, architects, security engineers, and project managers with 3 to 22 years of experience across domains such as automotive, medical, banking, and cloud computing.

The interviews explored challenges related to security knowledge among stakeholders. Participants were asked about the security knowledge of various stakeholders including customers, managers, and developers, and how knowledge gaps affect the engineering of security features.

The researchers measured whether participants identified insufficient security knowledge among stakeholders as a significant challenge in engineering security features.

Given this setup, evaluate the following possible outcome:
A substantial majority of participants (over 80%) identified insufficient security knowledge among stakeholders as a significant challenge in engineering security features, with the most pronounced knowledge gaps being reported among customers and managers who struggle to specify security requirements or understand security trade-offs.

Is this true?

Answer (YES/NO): NO